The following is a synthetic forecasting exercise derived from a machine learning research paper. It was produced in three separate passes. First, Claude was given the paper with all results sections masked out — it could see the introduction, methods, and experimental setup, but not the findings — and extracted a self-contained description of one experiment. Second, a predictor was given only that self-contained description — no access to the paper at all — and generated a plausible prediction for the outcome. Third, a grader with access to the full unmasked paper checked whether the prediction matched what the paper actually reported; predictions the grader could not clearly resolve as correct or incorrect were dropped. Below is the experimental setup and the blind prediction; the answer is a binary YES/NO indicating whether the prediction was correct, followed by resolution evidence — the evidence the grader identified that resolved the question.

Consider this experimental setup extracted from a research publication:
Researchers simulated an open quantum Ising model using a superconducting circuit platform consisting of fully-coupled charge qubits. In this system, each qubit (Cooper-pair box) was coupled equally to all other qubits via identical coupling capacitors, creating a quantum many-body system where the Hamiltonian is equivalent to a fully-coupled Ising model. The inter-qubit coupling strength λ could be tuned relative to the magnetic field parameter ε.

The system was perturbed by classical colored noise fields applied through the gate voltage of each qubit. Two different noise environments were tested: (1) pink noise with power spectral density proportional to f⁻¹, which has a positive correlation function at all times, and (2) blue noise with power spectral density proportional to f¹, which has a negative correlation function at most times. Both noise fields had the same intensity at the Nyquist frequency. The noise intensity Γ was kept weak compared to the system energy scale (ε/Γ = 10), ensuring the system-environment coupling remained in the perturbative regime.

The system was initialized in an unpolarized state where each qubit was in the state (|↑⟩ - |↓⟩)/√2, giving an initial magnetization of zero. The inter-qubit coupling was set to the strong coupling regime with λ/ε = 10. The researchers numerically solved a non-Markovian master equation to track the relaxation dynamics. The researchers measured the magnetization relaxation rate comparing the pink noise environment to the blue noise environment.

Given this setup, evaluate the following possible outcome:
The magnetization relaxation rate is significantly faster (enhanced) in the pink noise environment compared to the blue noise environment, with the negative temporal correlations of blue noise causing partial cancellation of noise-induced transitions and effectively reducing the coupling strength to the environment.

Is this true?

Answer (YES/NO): YES